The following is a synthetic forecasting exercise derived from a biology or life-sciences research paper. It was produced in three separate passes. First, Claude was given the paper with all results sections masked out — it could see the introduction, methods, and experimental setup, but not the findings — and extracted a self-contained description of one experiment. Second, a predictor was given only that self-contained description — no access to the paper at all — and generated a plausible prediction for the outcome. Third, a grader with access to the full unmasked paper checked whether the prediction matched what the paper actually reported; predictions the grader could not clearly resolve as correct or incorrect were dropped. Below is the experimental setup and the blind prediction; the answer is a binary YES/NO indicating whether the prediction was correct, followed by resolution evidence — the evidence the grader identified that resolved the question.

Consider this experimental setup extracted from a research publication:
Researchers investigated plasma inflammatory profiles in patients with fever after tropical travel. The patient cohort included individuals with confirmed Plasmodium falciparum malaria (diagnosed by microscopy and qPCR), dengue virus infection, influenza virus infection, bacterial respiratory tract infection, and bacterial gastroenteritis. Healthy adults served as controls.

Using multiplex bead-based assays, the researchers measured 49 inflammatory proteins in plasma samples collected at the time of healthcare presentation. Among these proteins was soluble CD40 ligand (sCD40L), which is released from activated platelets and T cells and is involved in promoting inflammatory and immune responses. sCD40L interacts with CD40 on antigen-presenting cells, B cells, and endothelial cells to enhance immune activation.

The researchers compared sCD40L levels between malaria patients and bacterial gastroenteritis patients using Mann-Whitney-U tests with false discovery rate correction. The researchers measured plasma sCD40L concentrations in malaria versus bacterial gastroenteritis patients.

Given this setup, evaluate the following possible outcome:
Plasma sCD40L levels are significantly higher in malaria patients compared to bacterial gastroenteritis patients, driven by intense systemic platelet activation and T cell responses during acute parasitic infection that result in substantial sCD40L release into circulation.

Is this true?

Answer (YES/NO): NO